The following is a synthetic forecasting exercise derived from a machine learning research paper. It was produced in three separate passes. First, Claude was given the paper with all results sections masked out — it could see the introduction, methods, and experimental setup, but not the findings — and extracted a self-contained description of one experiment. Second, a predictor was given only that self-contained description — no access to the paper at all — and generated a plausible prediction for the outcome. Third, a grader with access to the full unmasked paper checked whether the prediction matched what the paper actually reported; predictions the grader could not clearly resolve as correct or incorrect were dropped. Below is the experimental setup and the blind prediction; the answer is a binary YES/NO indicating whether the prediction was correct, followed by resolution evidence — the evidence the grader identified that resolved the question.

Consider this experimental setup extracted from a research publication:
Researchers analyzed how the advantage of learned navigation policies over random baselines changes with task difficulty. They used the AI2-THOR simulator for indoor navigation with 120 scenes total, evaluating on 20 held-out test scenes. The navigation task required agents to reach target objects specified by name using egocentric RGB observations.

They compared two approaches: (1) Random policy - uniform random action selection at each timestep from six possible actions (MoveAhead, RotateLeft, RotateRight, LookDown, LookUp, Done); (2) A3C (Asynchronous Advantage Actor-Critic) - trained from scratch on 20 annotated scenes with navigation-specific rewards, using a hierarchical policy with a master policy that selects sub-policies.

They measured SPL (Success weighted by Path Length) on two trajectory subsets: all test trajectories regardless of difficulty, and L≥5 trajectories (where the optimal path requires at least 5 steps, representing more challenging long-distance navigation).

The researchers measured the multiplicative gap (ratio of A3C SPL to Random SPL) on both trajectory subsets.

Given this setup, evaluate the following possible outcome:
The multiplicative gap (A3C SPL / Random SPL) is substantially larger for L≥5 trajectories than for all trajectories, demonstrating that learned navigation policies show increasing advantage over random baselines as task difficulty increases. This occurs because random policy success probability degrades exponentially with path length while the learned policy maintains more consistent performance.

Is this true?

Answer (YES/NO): YES